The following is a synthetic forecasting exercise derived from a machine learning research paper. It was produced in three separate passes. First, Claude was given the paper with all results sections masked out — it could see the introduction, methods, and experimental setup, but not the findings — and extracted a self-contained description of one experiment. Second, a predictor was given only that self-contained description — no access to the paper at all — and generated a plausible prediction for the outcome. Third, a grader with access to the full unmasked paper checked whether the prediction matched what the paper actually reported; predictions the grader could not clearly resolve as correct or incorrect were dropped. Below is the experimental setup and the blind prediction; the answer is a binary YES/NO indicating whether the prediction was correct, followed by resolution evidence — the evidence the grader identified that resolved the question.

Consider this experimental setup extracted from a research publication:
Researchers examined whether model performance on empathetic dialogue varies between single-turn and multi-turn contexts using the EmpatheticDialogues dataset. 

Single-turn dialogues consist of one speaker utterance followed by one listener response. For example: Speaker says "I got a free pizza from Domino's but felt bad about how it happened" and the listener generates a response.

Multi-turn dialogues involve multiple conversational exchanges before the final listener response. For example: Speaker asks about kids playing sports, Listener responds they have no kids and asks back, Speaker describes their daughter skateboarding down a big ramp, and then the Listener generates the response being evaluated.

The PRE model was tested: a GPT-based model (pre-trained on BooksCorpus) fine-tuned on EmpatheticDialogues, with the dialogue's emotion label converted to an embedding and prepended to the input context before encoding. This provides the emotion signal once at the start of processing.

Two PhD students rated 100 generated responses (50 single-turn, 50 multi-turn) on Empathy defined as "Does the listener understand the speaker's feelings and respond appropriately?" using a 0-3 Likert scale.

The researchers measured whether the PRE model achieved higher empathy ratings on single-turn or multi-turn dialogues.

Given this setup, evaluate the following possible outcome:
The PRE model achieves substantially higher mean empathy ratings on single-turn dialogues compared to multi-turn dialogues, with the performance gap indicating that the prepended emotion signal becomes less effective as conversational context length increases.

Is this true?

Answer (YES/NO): NO